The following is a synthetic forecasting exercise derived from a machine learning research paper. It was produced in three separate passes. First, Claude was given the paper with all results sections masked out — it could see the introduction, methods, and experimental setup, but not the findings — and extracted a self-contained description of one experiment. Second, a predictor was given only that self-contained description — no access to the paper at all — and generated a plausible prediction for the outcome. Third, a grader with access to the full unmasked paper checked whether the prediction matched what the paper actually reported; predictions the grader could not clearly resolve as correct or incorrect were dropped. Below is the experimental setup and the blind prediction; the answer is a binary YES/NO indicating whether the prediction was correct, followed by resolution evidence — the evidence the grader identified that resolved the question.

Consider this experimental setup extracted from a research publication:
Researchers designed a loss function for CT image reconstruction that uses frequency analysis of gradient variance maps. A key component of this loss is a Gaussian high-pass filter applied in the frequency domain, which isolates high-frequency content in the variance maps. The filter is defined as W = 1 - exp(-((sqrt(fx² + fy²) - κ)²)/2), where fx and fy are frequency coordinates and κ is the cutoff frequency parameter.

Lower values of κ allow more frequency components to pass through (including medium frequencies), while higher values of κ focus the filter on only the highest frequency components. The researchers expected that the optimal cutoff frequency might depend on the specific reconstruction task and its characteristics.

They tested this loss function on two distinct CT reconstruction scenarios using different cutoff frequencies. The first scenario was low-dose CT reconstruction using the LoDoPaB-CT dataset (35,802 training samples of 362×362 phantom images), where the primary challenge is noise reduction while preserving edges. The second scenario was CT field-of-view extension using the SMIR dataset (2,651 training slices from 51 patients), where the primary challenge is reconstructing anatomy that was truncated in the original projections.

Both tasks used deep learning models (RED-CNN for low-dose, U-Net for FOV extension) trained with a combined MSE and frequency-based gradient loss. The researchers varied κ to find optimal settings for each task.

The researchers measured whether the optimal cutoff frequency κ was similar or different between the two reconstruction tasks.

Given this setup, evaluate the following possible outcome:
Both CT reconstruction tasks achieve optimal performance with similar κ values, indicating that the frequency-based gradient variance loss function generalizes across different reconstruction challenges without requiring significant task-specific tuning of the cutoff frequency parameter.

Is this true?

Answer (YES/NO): NO